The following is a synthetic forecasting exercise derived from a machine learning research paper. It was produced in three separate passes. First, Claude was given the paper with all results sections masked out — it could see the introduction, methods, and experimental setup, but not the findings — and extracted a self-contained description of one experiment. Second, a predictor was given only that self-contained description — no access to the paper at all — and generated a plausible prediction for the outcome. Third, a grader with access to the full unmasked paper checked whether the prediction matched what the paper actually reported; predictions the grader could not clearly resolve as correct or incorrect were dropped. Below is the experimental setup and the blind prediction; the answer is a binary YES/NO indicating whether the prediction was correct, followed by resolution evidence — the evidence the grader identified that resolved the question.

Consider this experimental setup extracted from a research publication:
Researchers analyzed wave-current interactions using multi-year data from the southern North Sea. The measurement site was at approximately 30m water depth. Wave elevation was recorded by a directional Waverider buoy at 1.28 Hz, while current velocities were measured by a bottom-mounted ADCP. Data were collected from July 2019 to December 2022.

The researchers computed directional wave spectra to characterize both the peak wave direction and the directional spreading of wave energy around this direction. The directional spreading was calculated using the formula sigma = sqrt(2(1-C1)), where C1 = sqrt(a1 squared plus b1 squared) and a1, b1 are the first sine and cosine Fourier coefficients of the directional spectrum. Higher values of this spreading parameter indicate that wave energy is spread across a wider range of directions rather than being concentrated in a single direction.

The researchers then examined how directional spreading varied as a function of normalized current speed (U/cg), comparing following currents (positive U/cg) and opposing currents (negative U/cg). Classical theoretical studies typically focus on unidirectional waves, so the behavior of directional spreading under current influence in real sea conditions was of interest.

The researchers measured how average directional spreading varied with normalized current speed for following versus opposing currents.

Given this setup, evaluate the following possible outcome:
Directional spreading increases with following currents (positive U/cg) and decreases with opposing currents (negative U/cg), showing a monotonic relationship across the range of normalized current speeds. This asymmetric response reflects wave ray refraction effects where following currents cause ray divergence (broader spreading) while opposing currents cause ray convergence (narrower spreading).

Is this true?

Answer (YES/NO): NO